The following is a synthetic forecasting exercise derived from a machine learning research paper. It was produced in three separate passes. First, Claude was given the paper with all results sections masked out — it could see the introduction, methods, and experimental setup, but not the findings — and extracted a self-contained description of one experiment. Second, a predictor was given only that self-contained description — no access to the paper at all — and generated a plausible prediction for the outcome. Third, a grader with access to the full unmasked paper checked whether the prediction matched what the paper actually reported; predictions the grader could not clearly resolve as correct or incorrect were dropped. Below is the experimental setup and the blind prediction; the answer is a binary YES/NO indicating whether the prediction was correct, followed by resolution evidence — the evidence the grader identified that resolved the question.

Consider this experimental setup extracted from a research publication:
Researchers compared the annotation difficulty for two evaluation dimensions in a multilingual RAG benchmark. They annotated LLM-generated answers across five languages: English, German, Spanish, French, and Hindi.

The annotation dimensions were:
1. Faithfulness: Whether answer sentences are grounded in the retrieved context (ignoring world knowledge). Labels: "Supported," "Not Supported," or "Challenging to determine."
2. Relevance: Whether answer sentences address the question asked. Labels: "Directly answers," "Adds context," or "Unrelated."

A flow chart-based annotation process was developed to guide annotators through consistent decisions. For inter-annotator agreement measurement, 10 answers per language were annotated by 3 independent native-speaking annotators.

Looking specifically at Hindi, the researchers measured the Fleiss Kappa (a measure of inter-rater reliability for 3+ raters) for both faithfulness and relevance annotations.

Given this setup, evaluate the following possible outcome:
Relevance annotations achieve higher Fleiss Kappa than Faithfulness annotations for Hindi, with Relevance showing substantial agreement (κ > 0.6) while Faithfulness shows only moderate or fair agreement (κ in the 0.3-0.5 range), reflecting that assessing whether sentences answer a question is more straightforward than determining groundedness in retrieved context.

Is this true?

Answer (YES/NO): NO